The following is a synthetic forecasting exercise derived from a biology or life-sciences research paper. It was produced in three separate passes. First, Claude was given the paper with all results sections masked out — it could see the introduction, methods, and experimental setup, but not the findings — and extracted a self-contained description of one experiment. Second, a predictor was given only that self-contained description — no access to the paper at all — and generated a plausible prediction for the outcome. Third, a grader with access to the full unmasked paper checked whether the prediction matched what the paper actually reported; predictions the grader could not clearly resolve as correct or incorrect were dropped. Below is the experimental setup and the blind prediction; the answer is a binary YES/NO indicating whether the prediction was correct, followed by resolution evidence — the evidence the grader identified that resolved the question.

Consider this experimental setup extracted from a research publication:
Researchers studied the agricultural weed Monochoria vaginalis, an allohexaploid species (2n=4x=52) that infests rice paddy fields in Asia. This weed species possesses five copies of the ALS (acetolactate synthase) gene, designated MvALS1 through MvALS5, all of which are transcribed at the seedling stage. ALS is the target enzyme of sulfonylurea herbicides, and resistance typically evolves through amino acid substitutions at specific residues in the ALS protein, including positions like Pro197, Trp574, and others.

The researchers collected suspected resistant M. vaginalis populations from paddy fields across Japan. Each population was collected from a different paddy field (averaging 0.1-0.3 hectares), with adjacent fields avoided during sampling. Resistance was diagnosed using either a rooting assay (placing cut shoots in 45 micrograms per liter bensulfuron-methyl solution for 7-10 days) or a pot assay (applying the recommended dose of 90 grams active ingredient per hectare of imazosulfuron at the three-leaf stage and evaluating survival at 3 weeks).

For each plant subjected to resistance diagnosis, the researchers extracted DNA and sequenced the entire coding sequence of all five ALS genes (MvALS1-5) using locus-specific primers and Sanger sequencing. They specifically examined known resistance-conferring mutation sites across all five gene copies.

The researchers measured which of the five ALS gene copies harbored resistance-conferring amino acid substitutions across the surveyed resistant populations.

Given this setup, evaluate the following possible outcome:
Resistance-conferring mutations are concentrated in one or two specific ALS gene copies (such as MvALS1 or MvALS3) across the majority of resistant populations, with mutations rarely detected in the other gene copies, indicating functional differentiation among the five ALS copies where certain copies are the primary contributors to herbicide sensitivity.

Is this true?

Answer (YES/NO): YES